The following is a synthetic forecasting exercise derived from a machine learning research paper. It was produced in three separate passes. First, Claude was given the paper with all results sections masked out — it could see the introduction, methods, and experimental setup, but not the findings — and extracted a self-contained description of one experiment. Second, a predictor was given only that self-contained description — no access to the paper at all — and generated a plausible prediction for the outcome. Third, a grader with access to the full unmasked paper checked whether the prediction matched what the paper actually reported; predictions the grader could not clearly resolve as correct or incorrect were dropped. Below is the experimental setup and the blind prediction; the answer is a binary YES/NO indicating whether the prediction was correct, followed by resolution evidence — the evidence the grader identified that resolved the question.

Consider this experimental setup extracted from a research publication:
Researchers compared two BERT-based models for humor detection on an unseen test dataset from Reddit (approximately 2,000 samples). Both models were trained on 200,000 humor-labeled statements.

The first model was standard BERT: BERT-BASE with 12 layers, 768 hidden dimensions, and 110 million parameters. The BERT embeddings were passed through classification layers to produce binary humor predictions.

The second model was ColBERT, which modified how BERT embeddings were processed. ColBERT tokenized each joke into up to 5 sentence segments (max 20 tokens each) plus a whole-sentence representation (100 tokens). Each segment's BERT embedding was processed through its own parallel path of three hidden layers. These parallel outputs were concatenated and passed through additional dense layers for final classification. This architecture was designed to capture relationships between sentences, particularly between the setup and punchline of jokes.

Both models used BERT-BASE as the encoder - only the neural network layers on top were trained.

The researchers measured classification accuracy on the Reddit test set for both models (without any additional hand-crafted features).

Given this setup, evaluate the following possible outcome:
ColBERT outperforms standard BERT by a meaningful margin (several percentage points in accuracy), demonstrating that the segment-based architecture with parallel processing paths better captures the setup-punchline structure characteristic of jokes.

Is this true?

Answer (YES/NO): NO